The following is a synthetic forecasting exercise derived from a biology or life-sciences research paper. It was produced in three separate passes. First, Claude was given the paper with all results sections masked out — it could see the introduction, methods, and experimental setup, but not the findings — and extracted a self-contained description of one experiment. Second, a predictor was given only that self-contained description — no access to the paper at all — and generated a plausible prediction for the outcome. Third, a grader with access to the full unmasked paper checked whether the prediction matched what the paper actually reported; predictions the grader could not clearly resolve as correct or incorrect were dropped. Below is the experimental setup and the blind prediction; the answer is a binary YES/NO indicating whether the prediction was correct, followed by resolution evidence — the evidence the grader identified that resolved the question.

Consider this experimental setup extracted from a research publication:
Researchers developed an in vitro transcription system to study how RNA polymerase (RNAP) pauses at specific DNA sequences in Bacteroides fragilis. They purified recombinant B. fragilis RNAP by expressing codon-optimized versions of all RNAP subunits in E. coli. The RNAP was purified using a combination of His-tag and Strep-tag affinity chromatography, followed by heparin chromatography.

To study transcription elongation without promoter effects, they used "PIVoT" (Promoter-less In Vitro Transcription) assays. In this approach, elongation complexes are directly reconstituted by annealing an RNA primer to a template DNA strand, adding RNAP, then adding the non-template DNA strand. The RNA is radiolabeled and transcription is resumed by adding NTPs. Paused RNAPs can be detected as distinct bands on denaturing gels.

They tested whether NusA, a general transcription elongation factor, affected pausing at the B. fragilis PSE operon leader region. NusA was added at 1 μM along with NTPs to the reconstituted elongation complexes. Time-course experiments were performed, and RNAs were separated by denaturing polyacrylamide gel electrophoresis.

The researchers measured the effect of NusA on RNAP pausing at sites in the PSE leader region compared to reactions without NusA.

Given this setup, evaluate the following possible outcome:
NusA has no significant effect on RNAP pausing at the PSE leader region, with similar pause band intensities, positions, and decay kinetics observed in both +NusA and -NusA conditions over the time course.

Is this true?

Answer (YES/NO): NO